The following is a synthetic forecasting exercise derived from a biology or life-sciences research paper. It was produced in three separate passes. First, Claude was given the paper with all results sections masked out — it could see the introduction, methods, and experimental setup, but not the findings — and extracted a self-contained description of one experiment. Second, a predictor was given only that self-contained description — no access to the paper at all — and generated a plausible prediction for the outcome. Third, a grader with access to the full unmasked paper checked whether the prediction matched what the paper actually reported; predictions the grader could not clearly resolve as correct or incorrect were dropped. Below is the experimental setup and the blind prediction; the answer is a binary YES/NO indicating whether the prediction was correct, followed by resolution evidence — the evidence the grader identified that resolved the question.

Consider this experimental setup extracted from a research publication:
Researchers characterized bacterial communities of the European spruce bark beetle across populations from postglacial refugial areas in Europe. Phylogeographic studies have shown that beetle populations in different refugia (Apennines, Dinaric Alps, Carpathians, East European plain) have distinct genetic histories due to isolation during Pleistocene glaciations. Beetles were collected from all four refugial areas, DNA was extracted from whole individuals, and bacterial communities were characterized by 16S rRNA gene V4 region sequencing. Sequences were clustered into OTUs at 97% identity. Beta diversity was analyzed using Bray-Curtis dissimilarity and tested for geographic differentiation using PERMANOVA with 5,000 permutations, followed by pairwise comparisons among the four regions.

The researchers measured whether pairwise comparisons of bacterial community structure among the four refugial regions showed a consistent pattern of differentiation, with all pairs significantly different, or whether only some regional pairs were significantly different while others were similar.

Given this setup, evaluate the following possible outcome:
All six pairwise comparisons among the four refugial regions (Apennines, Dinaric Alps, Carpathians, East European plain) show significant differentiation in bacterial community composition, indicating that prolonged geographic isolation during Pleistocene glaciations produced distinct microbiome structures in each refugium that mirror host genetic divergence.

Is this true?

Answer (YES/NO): NO